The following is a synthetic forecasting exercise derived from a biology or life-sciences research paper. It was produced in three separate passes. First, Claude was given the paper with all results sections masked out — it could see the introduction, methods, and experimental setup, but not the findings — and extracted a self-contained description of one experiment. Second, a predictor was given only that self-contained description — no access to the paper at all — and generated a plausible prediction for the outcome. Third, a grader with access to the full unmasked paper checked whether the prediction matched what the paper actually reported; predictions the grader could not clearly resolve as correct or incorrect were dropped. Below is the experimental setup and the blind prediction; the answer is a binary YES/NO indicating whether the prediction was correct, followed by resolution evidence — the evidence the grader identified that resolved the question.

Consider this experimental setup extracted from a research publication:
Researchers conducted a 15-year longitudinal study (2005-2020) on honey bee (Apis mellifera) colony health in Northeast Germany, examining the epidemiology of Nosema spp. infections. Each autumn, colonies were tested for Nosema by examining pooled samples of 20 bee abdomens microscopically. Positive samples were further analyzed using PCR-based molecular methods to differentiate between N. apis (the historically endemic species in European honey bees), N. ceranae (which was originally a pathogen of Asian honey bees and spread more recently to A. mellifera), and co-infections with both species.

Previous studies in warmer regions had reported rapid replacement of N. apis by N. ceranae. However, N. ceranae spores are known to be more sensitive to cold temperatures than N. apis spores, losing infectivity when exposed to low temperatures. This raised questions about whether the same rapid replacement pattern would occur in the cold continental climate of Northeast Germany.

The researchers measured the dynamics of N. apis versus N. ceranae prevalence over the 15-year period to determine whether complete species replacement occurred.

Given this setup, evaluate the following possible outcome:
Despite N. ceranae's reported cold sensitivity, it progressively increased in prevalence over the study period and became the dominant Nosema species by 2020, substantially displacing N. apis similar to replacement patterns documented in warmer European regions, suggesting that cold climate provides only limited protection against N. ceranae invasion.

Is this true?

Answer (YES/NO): NO